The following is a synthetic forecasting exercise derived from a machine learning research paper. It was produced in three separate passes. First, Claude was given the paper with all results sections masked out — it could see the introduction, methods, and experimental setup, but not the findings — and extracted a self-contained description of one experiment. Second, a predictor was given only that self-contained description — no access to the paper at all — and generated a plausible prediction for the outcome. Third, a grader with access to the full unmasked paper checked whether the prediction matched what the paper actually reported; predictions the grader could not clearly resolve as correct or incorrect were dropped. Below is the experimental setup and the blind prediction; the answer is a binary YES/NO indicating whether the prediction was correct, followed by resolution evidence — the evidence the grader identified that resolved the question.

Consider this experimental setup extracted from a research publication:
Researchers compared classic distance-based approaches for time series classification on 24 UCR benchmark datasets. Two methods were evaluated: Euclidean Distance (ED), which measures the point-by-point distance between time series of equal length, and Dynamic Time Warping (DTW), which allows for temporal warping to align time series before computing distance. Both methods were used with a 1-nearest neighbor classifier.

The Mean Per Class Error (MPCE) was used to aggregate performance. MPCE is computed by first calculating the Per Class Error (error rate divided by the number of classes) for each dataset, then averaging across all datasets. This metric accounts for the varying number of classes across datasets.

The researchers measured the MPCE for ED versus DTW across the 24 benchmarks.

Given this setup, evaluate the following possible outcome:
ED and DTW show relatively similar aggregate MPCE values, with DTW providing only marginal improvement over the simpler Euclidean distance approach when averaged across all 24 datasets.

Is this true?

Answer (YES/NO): NO